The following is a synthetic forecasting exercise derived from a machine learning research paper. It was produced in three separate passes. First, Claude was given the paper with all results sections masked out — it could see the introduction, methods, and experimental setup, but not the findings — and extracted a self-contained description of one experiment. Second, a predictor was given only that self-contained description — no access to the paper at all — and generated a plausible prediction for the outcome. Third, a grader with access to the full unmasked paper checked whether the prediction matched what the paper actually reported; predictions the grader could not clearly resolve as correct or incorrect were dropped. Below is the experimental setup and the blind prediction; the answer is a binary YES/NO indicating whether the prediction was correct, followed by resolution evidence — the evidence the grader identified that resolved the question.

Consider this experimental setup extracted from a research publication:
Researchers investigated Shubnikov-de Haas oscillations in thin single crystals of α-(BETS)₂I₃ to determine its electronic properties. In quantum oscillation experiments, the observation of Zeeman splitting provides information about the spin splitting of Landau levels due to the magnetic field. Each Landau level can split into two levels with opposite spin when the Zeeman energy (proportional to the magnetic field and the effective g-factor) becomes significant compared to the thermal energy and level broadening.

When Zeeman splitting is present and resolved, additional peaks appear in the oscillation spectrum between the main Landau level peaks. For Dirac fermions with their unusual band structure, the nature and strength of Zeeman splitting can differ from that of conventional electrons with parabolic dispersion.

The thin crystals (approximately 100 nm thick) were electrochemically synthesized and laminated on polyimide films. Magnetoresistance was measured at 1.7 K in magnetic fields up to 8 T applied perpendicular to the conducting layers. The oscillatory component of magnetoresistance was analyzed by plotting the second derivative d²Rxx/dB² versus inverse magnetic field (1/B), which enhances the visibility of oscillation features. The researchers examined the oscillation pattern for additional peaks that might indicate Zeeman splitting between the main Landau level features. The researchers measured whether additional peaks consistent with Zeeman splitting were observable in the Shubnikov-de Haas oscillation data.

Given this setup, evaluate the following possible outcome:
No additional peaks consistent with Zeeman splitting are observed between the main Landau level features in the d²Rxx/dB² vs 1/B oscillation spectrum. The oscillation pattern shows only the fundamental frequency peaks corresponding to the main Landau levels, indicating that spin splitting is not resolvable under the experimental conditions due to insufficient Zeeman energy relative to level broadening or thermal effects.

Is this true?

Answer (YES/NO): NO